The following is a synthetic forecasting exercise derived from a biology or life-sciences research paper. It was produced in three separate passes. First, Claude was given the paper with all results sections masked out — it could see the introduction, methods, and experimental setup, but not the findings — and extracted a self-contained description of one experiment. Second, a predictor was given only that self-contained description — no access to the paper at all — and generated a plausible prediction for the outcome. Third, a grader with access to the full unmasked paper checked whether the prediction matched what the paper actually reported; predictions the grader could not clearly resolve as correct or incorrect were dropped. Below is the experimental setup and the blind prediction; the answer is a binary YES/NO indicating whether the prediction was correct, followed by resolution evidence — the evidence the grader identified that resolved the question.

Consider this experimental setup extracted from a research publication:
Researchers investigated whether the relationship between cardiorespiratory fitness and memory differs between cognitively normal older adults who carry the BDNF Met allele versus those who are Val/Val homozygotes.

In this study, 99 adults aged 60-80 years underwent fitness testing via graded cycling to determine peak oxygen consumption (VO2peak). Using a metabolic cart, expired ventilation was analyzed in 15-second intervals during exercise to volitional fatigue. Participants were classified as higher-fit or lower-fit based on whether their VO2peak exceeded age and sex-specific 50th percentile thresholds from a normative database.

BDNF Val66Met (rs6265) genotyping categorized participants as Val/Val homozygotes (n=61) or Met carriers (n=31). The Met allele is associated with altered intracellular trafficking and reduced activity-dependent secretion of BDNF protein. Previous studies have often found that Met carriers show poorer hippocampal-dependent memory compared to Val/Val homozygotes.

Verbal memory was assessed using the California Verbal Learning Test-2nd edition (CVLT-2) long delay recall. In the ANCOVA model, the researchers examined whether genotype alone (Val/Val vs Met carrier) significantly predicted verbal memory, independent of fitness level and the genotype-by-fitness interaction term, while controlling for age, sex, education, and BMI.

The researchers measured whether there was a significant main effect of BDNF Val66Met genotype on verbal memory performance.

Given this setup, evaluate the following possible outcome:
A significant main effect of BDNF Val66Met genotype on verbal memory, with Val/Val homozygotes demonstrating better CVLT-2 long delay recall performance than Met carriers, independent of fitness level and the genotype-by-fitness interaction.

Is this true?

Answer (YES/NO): NO